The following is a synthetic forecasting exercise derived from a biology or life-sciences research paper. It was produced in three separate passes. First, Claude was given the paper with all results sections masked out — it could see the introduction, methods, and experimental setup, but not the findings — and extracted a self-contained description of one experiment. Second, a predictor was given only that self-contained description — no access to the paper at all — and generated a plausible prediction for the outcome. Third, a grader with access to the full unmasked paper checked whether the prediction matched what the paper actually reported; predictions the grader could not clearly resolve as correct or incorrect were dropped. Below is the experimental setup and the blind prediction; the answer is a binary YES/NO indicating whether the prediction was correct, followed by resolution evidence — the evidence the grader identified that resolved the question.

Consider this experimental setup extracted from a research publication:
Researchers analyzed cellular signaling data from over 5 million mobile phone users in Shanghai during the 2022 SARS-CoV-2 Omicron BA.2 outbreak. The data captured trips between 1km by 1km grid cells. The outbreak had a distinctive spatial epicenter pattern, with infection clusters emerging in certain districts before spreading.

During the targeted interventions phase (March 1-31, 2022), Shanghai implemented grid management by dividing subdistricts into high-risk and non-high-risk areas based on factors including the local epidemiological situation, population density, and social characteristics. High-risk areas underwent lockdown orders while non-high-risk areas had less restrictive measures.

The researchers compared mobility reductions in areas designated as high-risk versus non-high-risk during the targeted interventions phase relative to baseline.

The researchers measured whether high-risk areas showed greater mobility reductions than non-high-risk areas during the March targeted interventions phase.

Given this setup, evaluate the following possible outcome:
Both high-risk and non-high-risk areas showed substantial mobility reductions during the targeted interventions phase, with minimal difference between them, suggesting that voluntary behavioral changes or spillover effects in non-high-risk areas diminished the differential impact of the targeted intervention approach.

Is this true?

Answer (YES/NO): NO